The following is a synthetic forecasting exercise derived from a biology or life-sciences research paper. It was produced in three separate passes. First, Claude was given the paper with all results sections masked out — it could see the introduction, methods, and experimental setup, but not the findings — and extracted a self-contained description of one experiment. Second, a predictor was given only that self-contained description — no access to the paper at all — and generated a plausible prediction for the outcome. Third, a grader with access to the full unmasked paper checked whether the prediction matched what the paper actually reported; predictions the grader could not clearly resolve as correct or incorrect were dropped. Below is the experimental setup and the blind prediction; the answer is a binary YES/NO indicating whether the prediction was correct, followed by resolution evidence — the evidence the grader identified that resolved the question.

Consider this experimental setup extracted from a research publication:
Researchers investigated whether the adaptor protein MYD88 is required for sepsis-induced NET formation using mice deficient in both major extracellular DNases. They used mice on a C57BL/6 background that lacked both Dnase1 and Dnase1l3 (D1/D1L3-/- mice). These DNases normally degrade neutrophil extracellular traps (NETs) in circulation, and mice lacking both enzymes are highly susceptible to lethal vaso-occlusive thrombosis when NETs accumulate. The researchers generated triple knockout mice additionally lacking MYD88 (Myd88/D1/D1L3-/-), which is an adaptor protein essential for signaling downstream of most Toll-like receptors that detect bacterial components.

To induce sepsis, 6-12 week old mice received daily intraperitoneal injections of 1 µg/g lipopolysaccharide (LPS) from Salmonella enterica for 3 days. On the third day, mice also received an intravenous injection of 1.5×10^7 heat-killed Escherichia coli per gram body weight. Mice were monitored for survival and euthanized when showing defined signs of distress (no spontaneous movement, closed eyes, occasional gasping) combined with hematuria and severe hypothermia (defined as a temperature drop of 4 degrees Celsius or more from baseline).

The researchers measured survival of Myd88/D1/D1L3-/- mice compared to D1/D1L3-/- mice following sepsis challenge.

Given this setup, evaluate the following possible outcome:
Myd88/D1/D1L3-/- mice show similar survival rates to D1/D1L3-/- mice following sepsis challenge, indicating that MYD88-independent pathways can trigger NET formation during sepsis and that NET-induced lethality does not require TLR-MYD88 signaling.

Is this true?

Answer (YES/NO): NO